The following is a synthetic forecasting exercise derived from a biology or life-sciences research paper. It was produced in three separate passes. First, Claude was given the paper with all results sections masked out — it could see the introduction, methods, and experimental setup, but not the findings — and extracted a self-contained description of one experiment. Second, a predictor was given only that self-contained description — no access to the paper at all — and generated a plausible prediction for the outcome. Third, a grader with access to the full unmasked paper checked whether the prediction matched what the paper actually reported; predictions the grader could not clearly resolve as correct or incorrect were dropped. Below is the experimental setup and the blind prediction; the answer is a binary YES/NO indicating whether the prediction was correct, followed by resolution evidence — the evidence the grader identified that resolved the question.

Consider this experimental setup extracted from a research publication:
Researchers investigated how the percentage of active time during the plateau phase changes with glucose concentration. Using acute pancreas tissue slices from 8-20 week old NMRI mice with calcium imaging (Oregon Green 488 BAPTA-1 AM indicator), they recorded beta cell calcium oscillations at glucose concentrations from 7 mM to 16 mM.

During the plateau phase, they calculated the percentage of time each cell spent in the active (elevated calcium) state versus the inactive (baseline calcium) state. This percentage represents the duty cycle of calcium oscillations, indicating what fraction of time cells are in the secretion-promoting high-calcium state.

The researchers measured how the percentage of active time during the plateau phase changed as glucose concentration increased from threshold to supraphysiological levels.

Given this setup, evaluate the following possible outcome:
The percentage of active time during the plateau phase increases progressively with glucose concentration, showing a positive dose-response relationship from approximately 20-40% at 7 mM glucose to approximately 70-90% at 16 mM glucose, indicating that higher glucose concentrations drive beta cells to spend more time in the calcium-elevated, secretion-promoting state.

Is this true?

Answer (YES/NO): NO